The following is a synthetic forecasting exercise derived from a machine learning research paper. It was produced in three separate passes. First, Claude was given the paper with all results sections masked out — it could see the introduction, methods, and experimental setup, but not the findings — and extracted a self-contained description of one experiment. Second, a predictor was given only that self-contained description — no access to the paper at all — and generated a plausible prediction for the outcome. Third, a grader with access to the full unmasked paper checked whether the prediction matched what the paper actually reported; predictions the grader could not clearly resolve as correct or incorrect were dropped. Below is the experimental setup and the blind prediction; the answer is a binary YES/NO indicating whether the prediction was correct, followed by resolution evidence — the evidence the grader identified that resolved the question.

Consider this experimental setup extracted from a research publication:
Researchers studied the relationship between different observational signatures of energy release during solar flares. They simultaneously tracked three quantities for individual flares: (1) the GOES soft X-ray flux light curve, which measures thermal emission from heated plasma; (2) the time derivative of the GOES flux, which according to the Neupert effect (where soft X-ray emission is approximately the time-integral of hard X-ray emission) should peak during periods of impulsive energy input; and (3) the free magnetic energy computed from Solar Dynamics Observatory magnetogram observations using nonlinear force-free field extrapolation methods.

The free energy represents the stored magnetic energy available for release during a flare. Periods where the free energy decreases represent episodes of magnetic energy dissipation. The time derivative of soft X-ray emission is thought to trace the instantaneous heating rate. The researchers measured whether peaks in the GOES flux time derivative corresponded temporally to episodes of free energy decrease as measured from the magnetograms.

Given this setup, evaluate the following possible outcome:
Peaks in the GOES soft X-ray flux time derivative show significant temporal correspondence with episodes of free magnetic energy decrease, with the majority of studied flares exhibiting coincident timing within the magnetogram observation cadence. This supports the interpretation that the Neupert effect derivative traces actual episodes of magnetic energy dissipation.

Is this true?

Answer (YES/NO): NO